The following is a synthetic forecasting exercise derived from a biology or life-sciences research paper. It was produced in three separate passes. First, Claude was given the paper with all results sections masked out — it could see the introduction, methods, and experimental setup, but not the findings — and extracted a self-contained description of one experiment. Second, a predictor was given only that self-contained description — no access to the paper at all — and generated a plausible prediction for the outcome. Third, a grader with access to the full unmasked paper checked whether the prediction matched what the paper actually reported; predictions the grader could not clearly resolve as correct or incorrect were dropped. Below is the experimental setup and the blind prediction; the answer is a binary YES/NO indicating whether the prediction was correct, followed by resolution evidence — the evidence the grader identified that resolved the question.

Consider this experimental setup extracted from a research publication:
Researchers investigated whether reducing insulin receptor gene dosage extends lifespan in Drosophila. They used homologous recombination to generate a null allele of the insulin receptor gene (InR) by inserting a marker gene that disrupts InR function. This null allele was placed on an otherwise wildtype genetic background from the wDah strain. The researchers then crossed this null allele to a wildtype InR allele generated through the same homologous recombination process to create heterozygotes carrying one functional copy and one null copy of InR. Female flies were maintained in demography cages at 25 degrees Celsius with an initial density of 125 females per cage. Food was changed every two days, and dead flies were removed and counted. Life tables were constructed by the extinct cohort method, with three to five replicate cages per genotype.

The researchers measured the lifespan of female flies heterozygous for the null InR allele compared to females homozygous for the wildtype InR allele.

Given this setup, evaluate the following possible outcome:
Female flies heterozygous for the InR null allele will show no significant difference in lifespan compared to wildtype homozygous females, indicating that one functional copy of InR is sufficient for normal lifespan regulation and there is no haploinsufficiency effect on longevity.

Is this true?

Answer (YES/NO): NO